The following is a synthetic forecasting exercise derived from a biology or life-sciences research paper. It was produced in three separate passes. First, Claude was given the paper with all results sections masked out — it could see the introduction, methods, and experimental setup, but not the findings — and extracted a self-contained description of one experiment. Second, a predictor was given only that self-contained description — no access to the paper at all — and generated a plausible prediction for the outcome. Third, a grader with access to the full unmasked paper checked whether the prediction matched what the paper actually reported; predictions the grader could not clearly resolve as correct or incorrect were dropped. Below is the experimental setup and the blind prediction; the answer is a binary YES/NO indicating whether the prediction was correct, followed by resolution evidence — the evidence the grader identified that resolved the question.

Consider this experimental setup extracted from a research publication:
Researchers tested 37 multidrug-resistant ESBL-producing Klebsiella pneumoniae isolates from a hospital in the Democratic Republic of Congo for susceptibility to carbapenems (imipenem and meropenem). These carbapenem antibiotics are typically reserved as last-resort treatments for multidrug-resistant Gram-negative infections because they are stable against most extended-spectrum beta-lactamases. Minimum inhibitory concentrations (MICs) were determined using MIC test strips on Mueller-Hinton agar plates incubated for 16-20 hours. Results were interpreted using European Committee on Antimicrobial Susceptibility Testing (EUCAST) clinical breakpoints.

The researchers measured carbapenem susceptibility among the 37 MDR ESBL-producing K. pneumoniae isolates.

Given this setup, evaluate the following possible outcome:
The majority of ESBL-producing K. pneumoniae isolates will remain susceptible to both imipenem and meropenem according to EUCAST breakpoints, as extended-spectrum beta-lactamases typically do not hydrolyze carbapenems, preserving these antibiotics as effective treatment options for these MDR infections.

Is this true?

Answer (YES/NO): YES